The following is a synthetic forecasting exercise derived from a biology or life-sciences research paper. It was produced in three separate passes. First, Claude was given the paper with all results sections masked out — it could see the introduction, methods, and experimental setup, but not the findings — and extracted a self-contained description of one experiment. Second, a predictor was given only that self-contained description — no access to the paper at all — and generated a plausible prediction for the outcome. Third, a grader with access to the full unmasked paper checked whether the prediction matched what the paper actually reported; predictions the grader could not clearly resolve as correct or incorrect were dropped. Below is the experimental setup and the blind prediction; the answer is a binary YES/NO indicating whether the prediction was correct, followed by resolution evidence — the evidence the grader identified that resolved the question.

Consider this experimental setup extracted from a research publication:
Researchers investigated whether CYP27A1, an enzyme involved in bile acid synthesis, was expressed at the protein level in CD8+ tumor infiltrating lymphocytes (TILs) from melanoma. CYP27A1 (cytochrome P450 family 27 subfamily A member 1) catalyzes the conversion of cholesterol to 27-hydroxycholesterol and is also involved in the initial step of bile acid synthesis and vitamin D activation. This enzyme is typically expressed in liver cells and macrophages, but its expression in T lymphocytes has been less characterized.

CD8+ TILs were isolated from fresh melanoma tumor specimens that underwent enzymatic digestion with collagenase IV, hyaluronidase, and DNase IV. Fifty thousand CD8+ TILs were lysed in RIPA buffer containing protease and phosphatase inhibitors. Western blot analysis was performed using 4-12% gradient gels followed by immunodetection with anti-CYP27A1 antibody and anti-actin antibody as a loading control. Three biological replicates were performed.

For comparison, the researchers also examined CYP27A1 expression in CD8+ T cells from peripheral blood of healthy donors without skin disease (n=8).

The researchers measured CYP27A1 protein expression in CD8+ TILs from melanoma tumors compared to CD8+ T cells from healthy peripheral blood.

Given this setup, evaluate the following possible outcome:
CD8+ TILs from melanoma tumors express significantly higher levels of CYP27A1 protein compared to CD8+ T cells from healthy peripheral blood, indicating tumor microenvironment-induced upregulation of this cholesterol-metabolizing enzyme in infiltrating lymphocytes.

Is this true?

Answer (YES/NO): YES